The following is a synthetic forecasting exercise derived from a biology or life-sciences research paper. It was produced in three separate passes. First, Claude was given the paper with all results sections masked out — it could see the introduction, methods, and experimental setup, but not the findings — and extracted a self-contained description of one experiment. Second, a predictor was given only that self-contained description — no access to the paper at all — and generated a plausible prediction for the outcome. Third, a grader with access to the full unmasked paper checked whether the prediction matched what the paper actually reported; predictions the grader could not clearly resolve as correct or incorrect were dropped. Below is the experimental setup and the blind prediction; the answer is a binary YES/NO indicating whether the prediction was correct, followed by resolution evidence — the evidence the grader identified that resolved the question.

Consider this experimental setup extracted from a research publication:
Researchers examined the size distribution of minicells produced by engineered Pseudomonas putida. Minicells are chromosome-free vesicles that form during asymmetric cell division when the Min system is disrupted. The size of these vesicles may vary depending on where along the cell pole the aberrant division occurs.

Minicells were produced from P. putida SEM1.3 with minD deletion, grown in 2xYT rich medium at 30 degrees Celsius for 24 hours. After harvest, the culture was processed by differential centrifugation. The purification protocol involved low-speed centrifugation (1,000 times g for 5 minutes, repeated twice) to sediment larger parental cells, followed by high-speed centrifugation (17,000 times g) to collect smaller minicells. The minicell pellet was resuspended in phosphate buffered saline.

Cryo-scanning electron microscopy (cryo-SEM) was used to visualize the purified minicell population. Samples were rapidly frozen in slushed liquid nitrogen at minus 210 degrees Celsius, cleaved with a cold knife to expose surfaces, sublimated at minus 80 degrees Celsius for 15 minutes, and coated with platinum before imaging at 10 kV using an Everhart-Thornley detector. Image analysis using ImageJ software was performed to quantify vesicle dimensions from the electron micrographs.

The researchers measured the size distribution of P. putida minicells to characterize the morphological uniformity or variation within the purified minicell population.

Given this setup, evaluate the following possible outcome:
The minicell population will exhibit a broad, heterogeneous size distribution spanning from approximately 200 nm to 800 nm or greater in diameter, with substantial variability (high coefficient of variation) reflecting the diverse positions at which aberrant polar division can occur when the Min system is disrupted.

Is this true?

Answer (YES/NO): NO